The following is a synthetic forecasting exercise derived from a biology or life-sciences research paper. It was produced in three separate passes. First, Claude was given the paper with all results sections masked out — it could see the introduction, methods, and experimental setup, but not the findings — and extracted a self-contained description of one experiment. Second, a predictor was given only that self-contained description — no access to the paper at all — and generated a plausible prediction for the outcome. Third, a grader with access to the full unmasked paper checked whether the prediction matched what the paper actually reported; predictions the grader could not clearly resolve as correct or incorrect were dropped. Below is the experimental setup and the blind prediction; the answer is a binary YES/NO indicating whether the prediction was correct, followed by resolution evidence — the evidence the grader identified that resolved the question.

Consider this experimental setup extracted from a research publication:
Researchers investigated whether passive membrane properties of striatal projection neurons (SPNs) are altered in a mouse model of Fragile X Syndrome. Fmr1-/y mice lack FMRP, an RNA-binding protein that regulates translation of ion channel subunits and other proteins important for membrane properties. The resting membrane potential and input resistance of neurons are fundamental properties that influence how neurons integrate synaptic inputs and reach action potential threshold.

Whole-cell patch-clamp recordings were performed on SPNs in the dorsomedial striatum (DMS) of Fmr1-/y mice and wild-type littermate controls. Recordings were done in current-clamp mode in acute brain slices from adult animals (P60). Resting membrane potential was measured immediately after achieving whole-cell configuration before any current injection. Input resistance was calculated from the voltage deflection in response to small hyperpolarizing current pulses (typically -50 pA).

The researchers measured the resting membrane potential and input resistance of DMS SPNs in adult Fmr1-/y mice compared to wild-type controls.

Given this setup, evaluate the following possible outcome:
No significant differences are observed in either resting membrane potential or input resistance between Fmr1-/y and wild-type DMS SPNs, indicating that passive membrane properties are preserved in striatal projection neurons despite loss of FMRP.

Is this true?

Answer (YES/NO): NO